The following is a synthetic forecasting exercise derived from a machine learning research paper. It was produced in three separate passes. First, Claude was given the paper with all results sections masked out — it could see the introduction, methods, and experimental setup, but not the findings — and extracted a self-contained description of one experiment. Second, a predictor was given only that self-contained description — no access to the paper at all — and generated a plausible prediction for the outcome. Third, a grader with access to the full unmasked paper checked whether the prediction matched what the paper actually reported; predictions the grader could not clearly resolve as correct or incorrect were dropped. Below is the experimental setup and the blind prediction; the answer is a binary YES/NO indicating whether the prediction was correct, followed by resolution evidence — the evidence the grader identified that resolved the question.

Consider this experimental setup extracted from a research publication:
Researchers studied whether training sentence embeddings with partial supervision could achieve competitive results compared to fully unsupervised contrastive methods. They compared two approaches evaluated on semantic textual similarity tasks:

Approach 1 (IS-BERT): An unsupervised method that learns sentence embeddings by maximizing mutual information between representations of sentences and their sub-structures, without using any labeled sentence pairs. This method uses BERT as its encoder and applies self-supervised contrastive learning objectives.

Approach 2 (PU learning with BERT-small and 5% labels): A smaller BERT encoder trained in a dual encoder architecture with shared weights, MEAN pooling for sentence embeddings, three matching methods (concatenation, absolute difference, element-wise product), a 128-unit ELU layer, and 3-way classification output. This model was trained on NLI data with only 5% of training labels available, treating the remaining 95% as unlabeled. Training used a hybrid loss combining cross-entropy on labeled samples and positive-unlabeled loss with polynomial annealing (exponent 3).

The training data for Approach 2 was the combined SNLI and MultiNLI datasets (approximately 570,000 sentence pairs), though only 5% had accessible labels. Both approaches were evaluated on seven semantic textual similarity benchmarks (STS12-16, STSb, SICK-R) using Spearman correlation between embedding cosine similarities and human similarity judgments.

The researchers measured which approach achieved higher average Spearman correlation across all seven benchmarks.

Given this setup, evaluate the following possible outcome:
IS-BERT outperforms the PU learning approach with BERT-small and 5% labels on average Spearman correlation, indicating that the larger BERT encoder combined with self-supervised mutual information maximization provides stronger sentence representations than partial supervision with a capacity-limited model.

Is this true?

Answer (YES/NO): YES